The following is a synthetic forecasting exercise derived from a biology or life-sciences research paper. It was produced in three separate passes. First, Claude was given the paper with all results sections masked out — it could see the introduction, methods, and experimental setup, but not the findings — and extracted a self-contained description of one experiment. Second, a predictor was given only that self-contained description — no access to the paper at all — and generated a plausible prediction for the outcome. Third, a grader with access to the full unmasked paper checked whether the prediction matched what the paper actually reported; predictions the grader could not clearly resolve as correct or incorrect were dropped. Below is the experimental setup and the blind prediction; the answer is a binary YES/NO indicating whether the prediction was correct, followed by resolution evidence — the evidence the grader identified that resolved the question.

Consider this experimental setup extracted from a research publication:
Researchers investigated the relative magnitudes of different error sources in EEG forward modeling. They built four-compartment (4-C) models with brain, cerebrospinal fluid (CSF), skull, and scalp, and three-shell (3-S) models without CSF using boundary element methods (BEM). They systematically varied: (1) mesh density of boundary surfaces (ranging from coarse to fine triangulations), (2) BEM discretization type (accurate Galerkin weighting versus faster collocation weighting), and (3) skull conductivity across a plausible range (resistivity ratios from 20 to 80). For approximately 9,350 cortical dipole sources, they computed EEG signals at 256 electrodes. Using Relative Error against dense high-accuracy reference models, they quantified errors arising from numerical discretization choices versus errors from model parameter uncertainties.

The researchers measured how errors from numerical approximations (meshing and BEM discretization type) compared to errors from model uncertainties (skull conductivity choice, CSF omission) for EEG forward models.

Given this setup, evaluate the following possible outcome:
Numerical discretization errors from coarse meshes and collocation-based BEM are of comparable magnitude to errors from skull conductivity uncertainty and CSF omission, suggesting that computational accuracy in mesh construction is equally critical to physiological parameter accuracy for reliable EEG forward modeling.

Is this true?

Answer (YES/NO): NO